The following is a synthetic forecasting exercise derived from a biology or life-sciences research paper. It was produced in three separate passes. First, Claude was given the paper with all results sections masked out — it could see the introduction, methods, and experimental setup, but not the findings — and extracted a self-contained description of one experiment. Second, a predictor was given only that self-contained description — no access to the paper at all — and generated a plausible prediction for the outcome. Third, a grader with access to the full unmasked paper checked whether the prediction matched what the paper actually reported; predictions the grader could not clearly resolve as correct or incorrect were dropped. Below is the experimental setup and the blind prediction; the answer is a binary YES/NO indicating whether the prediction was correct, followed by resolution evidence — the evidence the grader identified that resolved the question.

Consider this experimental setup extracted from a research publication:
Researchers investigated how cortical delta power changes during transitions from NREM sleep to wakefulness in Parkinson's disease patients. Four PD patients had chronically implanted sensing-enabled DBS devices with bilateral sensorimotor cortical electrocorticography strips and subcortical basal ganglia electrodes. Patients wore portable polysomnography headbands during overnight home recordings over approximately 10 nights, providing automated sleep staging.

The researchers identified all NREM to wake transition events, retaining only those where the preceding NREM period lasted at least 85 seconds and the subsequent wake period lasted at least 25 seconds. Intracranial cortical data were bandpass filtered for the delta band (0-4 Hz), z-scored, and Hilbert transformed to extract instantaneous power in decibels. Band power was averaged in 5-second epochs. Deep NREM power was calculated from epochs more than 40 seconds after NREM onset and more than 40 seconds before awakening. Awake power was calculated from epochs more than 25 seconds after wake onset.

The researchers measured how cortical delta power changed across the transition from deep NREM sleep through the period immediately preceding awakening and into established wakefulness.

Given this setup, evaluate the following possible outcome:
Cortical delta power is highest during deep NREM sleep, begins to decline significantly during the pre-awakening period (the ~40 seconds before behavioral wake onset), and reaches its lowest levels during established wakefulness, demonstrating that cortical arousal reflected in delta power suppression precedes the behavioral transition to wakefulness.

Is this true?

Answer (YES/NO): YES